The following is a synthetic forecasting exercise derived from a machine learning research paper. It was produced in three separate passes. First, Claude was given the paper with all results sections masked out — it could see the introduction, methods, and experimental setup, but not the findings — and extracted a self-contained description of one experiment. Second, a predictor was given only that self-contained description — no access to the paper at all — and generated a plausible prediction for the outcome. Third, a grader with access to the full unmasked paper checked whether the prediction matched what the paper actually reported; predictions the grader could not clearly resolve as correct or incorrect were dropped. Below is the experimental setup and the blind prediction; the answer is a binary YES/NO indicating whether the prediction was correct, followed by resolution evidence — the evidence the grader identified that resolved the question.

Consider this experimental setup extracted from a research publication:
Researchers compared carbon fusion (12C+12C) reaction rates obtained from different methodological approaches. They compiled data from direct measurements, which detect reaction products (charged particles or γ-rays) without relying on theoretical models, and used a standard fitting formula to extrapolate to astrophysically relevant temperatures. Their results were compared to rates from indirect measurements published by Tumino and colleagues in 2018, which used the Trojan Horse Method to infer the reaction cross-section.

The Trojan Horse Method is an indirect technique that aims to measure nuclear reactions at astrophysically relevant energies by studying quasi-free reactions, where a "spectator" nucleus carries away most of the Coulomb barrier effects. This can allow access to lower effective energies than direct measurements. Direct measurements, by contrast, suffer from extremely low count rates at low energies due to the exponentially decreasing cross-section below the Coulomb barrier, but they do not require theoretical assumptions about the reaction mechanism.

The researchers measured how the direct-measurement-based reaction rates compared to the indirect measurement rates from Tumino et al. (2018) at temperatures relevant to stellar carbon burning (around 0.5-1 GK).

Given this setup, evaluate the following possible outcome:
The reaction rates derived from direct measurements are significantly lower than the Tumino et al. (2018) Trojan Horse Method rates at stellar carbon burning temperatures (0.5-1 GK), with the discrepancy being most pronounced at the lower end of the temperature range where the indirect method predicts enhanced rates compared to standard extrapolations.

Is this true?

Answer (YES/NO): YES